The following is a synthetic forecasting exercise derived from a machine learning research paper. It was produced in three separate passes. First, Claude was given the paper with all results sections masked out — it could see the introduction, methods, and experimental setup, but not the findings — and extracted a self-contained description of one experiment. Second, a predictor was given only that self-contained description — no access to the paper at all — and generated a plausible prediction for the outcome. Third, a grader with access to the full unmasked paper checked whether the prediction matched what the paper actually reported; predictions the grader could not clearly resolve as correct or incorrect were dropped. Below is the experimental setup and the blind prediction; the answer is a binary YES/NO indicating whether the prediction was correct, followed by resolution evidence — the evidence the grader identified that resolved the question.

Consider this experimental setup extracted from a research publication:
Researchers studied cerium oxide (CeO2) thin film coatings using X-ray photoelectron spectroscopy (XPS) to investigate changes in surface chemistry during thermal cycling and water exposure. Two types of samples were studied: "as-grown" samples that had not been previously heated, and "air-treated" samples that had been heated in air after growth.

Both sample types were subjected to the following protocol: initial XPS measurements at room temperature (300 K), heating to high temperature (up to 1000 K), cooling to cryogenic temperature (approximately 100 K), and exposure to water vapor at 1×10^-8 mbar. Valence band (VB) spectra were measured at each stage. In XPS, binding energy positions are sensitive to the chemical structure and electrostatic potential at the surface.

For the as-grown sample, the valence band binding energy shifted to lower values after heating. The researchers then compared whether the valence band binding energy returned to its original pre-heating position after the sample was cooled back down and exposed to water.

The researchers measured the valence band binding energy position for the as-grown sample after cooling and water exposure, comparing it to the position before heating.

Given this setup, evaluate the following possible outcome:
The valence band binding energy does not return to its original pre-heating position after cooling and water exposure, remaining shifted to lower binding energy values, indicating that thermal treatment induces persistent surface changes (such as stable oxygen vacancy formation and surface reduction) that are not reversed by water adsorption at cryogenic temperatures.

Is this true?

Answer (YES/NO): YES